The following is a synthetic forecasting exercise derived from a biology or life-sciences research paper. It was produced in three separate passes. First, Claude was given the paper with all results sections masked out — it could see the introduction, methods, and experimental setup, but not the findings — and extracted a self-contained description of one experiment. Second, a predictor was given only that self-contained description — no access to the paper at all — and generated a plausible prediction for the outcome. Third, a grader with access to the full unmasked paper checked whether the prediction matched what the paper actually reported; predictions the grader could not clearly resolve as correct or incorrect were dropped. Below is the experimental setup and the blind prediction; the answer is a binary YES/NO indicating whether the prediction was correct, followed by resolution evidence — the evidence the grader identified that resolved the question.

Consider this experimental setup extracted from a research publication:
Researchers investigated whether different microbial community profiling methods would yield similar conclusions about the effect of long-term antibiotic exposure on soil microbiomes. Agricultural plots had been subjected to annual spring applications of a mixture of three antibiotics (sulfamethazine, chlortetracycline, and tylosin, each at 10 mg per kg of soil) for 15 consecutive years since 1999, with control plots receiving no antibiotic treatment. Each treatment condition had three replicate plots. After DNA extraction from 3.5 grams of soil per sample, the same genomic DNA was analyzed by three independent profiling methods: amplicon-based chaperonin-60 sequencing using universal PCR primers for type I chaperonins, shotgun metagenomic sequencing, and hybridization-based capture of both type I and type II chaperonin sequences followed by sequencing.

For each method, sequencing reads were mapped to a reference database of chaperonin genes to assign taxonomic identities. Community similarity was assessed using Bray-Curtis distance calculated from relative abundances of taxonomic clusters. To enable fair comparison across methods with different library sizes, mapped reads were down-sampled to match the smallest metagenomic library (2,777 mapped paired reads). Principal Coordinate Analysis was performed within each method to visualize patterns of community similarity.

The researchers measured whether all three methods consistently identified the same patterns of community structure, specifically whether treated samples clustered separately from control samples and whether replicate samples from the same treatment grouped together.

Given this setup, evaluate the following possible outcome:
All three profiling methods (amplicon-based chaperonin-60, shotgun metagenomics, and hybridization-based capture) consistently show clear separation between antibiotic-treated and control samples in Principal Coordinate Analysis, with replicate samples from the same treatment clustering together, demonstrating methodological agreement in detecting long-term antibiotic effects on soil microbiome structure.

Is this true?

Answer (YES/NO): NO